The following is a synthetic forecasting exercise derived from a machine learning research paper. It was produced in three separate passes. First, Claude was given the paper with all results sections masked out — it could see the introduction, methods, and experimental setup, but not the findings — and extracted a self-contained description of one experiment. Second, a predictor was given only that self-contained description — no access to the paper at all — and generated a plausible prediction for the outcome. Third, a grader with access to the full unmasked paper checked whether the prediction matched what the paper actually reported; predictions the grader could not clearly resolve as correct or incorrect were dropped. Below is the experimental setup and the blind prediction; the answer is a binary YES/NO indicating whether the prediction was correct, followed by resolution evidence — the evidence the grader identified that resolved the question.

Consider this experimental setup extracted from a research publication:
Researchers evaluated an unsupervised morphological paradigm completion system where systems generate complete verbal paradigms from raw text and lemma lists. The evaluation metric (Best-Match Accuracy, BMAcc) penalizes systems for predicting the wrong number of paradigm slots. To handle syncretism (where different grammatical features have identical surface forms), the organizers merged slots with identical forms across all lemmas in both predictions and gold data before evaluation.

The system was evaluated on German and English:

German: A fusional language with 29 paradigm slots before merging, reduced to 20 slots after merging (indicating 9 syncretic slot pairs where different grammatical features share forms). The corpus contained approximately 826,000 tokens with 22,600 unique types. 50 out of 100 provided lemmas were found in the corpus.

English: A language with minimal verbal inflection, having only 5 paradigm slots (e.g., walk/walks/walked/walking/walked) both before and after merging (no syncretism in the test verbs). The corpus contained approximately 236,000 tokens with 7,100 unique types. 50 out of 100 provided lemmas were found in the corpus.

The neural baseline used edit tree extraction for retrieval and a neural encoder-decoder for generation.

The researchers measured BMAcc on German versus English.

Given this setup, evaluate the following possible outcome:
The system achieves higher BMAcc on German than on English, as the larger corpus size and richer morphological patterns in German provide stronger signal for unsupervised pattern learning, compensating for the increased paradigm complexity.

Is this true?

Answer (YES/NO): NO